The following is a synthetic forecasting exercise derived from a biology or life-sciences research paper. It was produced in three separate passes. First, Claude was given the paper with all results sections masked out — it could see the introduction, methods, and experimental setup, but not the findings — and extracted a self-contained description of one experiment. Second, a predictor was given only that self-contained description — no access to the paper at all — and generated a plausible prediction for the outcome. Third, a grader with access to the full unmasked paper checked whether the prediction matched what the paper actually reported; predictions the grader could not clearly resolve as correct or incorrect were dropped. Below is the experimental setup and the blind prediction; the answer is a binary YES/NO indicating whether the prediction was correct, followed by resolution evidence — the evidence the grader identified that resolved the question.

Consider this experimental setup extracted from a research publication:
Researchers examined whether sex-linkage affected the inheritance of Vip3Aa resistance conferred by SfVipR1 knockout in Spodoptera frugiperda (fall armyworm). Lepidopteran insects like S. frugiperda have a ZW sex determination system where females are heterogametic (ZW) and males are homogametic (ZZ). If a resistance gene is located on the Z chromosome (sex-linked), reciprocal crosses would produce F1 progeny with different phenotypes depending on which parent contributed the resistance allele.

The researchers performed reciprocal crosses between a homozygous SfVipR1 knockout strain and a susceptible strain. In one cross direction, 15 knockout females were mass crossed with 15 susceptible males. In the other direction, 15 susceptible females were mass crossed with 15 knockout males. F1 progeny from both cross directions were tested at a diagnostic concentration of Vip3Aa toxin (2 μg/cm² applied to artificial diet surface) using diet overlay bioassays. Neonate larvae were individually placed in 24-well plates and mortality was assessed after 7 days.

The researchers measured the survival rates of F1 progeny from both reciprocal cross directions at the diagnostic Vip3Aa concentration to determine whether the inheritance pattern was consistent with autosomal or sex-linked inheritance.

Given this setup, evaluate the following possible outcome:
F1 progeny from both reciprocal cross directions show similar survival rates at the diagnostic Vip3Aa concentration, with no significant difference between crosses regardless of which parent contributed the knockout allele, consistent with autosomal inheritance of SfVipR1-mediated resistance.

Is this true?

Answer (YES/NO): YES